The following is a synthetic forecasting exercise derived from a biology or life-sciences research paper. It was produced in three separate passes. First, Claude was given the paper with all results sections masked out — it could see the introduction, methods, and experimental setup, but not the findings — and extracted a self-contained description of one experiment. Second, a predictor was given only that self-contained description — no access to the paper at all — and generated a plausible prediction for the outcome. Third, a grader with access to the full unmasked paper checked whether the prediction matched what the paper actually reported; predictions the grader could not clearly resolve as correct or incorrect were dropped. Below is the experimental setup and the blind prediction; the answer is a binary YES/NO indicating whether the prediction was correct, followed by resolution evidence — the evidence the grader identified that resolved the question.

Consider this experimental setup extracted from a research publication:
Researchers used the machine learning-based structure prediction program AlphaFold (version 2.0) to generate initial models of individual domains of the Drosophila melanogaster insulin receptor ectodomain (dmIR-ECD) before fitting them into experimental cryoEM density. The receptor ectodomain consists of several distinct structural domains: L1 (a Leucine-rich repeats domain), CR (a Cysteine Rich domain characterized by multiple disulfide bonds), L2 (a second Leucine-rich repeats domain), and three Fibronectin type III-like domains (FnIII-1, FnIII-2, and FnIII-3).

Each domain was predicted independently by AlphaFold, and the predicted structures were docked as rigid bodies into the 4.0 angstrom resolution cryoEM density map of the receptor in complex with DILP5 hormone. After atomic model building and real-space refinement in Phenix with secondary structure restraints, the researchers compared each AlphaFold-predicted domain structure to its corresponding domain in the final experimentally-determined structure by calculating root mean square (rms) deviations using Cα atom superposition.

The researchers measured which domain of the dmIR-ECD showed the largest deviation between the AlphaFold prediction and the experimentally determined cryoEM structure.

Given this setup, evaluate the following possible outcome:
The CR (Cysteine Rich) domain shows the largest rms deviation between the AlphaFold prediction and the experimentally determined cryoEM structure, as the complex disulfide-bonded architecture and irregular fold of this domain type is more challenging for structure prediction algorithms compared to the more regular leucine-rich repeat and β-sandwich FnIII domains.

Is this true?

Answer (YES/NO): YES